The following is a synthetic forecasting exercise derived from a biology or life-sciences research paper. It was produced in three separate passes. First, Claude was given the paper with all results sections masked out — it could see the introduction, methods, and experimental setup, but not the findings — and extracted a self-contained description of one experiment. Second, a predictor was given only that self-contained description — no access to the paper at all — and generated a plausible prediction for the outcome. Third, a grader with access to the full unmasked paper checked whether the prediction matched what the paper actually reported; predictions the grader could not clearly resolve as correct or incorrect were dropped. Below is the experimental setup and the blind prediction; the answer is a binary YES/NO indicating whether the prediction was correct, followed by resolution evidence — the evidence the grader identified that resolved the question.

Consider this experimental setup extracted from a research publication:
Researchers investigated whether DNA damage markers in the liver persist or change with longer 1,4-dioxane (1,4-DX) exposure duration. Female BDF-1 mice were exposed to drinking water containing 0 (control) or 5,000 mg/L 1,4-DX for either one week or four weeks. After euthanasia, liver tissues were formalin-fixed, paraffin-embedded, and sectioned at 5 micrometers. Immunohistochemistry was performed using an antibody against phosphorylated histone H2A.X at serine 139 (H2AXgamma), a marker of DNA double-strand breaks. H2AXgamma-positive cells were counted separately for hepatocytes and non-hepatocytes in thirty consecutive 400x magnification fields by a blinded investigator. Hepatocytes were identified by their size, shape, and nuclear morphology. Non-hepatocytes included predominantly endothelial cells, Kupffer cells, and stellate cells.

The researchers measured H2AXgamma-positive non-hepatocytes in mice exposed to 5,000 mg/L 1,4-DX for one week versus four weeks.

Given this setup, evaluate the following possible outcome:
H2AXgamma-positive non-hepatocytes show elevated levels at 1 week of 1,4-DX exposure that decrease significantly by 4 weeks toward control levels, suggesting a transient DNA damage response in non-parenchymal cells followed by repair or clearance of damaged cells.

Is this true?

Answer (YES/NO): YES